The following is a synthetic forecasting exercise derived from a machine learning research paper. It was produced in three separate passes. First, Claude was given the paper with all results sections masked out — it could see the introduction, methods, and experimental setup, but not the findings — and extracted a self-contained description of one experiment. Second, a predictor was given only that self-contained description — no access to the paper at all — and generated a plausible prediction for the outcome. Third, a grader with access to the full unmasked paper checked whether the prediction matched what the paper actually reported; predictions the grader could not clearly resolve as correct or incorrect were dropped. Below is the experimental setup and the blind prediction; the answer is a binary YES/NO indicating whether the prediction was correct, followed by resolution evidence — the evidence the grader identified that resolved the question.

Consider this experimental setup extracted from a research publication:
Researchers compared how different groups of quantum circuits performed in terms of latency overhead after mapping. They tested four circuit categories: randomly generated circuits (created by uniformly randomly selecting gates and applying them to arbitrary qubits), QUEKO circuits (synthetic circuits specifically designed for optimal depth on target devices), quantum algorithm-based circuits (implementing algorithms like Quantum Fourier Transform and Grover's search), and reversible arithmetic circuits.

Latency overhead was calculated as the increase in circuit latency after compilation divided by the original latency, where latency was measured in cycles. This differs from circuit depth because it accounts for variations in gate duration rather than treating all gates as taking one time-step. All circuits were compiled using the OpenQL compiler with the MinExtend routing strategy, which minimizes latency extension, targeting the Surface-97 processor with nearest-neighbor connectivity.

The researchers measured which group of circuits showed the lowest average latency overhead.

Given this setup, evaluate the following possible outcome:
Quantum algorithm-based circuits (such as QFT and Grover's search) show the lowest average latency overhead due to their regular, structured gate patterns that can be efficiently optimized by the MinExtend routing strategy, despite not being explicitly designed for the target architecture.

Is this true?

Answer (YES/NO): NO